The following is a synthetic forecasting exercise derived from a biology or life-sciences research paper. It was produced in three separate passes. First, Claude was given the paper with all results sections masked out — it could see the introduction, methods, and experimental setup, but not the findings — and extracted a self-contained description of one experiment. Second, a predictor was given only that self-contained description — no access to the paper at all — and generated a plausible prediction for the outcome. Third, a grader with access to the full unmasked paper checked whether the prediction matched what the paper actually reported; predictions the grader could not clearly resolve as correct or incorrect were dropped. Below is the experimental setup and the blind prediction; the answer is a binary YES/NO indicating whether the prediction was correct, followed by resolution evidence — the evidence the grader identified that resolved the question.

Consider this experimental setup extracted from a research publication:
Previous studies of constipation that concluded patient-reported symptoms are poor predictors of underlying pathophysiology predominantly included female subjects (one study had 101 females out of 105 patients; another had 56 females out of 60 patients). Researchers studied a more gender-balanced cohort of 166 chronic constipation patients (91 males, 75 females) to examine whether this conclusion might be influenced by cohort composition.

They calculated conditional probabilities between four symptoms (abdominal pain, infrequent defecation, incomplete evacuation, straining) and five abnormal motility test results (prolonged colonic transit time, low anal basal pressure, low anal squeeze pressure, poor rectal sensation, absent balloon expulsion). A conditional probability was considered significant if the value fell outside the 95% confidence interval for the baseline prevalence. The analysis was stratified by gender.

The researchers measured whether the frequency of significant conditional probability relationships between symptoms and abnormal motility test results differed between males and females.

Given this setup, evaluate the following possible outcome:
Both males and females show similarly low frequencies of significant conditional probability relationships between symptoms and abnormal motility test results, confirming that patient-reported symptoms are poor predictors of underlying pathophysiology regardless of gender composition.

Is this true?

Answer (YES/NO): NO